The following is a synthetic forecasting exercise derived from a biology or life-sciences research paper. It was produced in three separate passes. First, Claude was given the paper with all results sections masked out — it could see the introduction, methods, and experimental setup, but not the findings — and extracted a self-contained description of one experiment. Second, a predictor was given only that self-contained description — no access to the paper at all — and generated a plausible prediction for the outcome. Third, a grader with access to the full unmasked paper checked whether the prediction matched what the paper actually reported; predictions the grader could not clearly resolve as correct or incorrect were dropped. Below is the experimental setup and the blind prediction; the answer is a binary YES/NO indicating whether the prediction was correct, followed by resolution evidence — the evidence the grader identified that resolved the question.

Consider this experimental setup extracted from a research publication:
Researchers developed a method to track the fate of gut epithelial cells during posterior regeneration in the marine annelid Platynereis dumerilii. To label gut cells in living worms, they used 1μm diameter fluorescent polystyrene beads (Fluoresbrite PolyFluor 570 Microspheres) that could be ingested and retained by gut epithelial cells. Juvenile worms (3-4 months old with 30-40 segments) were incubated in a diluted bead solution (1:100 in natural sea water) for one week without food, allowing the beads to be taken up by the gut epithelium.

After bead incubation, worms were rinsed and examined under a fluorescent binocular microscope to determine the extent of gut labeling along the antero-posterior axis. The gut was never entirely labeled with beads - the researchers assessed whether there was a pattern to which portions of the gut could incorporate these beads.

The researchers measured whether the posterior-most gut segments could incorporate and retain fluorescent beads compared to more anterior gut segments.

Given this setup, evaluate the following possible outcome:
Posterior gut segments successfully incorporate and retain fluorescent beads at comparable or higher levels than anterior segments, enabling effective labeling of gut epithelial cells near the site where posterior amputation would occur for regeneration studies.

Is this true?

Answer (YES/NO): NO